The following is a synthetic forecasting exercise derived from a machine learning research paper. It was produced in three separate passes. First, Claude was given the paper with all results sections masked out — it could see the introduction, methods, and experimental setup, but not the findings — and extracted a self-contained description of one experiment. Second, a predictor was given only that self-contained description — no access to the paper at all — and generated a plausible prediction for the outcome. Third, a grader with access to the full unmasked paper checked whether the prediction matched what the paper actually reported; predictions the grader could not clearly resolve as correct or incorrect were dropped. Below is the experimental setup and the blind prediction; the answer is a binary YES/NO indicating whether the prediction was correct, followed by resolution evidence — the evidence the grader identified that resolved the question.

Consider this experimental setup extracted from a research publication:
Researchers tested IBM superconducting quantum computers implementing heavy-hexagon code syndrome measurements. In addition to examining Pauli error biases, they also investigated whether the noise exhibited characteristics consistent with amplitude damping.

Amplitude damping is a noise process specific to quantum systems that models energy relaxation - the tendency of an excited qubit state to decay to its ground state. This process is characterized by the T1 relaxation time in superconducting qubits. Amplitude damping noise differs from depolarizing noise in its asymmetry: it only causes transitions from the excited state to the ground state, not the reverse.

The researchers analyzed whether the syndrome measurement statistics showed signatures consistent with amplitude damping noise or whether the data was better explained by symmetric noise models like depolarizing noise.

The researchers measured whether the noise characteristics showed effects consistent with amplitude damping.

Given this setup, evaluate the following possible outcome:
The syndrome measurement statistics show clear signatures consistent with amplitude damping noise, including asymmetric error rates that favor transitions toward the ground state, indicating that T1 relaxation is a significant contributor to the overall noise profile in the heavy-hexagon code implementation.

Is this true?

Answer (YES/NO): YES